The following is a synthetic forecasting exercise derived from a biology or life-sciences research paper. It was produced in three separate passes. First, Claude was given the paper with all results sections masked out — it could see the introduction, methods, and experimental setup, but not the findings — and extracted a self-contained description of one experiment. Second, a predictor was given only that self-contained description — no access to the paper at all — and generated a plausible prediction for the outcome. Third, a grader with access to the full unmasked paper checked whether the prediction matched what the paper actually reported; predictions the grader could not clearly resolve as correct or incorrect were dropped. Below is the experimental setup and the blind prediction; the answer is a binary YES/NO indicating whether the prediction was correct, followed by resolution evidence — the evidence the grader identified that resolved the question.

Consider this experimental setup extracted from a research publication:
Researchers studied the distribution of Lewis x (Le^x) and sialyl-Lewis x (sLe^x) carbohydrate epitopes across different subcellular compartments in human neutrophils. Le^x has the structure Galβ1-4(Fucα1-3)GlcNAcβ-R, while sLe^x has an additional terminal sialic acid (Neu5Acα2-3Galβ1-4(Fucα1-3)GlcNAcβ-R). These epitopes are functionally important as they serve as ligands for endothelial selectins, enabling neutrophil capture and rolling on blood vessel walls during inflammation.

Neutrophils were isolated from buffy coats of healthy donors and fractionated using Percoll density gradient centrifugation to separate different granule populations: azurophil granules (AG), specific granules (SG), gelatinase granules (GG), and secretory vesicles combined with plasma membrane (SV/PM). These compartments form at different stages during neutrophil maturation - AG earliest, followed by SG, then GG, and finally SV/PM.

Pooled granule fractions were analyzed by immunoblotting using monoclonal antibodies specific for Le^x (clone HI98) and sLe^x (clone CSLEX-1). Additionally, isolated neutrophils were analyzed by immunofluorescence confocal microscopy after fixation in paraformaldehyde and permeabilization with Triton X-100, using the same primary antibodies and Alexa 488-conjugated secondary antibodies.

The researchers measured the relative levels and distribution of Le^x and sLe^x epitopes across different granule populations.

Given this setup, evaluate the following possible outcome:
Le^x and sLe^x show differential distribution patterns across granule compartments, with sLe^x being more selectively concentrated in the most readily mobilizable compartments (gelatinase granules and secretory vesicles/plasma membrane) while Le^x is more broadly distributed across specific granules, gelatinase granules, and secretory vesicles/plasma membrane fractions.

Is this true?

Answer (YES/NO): NO